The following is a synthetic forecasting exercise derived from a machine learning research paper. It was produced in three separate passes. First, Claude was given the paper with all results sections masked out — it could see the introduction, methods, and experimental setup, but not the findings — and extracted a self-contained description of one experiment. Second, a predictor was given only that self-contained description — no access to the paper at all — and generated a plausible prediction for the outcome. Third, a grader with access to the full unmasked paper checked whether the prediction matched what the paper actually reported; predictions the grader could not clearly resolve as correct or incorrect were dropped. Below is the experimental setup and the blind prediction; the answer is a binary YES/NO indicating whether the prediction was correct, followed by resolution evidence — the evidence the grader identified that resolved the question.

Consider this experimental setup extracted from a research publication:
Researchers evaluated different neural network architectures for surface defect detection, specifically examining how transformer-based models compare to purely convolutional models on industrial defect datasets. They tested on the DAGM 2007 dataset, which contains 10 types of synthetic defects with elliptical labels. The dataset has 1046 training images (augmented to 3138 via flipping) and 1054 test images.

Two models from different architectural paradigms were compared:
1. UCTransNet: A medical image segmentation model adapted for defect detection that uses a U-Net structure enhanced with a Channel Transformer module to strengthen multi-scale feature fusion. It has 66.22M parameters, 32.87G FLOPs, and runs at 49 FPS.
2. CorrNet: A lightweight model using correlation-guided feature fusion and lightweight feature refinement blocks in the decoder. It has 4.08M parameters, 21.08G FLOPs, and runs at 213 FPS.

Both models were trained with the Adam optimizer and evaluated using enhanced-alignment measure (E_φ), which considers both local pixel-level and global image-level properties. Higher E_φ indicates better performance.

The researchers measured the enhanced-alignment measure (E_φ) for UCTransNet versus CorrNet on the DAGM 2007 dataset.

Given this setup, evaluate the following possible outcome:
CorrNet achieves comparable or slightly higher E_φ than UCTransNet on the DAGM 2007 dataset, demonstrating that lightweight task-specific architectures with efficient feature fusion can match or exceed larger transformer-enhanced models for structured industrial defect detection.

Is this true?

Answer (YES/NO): YES